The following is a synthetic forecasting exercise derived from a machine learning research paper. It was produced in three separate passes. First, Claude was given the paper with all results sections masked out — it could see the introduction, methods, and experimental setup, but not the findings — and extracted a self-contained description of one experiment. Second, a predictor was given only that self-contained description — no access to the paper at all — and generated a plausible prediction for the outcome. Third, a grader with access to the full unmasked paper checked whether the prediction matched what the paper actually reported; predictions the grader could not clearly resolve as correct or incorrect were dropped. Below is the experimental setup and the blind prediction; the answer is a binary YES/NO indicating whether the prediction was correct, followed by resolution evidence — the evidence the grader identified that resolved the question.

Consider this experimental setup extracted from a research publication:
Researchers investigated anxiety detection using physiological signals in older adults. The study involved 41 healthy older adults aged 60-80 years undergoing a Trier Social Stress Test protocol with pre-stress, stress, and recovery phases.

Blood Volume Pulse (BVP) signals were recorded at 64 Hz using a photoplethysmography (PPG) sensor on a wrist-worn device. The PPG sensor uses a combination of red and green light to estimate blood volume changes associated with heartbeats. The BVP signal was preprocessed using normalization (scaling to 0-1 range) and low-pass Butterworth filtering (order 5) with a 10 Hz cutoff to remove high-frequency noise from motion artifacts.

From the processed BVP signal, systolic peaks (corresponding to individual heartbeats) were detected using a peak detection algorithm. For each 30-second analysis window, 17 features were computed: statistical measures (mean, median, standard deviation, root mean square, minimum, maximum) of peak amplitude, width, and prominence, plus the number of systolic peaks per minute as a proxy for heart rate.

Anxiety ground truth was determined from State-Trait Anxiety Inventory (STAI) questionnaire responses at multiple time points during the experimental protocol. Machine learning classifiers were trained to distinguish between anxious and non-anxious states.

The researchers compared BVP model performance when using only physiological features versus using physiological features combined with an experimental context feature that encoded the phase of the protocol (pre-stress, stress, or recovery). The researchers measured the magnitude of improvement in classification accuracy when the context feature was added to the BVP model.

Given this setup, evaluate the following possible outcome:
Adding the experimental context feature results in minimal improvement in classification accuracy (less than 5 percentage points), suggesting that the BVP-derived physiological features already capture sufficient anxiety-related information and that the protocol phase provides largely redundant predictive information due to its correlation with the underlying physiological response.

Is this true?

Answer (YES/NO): NO